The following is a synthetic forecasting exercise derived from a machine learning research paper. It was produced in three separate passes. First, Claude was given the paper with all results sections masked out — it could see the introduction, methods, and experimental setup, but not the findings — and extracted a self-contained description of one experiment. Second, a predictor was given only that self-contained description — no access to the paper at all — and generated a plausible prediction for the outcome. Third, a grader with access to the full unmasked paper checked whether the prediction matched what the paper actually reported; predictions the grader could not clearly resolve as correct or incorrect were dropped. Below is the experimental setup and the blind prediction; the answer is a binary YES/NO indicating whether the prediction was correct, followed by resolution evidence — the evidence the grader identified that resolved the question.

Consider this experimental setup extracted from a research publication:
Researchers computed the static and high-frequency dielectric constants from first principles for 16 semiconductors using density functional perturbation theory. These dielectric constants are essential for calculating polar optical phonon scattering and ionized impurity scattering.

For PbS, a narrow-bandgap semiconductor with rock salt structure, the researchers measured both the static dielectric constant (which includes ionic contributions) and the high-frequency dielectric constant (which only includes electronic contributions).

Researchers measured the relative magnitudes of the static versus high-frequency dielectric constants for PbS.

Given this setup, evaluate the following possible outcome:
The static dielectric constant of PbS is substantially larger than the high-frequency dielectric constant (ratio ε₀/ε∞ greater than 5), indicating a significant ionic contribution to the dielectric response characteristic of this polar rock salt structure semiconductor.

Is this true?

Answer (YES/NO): NO